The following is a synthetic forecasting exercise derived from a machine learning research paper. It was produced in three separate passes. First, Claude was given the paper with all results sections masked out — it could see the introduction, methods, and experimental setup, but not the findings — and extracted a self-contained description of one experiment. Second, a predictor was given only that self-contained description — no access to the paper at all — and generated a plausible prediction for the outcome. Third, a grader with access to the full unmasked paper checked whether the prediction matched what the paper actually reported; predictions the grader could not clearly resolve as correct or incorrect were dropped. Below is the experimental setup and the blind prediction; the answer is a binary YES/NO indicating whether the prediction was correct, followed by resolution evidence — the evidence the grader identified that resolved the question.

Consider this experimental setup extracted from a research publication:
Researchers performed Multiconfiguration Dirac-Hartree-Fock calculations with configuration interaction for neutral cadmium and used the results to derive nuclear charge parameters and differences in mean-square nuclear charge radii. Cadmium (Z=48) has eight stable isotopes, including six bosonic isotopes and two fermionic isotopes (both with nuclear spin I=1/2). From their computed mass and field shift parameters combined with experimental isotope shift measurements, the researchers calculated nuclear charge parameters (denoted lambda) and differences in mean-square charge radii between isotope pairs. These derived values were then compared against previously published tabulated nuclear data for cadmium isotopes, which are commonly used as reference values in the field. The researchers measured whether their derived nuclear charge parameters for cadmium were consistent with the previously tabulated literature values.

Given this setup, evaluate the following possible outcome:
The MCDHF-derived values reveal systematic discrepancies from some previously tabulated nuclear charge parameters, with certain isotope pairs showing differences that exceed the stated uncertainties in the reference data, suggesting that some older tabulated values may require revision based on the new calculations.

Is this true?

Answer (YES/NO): YES